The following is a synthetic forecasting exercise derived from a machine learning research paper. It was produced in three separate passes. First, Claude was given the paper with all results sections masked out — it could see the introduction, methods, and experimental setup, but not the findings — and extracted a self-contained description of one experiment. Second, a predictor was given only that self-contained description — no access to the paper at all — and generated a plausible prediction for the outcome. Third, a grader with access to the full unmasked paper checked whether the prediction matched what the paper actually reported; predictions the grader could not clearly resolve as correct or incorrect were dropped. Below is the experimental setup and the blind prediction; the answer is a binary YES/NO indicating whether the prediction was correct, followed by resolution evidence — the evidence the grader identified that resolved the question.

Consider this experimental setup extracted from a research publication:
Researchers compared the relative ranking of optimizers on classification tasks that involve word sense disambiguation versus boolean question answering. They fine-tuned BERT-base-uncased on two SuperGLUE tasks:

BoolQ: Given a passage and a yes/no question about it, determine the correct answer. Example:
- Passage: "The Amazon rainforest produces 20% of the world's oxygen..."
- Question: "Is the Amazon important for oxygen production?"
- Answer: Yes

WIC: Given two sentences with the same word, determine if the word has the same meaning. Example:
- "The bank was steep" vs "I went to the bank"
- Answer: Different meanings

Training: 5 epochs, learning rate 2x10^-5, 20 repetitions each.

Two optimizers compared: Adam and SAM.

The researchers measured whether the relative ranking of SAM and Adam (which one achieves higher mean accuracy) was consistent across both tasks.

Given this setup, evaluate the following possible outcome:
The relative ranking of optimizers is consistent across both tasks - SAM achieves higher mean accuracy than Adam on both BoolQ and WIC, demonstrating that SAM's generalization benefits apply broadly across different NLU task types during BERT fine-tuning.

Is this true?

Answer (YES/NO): NO